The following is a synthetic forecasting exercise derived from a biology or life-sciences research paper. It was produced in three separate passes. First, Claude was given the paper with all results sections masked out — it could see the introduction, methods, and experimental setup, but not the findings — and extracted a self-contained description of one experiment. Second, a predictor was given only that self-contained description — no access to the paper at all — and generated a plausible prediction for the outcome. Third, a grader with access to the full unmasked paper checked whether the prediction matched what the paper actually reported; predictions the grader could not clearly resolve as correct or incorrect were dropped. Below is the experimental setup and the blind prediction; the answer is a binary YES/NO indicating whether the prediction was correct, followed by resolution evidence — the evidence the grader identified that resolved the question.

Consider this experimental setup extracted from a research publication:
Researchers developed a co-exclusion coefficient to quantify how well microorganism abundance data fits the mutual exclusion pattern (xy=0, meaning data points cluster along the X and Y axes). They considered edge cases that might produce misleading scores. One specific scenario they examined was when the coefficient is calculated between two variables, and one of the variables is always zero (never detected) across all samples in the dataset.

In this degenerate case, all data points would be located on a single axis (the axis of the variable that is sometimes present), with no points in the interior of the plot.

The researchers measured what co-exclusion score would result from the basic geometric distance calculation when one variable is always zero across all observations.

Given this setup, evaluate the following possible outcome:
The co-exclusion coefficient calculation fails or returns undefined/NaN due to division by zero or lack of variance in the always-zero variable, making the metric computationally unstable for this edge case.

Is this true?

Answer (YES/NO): NO